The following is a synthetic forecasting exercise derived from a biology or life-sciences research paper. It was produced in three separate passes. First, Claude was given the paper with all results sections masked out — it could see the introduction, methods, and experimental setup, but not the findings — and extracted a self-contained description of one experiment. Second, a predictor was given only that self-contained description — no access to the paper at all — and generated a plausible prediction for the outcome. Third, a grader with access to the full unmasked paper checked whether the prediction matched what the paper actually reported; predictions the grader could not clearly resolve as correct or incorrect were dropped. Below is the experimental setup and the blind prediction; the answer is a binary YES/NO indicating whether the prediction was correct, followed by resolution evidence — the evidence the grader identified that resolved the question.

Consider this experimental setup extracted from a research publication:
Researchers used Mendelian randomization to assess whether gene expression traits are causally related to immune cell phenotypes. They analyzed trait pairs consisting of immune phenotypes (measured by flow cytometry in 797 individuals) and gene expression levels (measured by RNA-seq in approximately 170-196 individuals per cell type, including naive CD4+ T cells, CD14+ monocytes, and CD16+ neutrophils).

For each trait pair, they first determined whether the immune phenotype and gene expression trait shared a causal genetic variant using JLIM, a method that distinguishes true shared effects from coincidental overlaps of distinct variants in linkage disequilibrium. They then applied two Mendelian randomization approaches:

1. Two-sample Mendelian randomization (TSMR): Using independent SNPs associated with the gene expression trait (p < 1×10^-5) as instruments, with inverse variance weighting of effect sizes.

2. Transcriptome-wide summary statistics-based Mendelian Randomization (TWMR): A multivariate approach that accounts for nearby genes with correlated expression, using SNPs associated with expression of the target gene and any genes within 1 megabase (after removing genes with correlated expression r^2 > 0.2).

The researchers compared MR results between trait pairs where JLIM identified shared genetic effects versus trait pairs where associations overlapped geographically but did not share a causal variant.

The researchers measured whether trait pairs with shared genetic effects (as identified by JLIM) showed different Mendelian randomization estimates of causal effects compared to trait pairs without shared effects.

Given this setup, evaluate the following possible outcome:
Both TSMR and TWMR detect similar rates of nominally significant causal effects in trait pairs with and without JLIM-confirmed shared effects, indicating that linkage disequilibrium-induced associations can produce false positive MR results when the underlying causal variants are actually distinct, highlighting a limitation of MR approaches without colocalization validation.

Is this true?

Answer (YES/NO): NO